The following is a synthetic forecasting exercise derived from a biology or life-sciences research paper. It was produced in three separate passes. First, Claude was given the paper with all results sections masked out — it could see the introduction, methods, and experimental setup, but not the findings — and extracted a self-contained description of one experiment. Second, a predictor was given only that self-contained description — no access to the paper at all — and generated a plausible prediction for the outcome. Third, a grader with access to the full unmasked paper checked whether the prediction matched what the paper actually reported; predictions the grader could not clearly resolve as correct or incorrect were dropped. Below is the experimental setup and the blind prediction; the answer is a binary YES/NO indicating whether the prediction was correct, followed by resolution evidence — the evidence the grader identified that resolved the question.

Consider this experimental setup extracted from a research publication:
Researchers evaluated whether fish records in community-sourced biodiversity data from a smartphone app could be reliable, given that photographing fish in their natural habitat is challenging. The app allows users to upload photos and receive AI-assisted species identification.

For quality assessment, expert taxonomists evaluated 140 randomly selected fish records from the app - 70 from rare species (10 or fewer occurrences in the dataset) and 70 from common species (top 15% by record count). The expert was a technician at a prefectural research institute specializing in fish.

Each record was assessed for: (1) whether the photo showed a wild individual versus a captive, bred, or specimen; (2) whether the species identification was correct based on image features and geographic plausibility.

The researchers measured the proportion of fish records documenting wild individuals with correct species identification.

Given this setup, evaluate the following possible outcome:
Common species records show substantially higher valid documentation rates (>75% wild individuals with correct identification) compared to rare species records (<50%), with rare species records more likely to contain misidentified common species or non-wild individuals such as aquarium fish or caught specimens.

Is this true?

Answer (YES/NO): NO